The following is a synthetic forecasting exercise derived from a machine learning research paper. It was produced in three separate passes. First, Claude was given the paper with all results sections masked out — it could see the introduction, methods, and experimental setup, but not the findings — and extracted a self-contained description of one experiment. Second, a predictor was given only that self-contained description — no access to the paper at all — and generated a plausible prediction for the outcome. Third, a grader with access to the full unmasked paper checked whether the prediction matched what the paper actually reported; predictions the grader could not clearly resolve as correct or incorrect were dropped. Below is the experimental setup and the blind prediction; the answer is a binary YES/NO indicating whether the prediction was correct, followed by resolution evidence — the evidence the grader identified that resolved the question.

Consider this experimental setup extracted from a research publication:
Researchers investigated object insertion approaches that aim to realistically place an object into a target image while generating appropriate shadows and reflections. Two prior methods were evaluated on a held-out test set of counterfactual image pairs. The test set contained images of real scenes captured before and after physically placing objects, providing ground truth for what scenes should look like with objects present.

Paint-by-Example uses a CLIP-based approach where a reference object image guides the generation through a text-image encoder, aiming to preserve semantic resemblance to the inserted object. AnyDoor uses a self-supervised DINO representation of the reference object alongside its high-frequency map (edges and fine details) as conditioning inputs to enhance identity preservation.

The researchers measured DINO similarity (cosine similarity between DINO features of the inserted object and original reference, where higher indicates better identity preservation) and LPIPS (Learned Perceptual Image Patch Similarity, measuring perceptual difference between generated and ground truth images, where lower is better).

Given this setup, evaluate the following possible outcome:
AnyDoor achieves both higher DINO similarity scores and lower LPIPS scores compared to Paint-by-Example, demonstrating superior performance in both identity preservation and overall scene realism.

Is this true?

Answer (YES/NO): YES